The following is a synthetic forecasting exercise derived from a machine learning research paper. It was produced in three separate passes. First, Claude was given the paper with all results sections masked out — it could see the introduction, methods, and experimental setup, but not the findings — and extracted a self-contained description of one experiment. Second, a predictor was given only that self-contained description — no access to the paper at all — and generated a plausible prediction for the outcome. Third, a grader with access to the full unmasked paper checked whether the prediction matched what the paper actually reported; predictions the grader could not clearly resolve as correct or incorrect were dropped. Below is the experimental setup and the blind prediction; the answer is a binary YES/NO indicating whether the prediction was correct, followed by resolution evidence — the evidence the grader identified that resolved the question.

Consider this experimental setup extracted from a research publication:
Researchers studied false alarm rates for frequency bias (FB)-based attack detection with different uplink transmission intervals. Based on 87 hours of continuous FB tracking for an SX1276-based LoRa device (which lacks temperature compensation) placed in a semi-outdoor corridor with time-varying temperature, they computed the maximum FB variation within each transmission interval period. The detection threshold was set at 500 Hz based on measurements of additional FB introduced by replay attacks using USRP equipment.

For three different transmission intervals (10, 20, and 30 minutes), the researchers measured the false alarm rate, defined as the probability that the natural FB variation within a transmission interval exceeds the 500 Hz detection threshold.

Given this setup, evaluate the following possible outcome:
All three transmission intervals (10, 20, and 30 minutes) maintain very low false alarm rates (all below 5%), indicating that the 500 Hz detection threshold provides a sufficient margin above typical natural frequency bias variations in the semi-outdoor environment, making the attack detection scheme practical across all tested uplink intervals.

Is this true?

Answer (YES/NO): YES